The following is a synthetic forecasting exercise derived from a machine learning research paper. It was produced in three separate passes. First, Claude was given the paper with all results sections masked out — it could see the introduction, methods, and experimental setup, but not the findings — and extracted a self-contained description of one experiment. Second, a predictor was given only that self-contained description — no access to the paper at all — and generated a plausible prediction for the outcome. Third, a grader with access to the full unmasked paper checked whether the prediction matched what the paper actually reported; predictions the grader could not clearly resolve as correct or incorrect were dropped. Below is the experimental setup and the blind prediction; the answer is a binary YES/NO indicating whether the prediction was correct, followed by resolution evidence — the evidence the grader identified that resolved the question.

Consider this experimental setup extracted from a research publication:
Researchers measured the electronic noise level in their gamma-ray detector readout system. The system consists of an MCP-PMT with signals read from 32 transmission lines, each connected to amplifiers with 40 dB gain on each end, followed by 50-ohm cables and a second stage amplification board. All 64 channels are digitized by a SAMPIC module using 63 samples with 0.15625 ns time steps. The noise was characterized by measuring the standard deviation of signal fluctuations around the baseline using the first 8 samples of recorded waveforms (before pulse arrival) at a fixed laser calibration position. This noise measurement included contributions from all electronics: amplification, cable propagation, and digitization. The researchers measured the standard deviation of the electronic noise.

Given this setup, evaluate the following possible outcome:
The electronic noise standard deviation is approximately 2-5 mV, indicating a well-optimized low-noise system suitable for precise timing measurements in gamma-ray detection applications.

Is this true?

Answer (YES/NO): NO